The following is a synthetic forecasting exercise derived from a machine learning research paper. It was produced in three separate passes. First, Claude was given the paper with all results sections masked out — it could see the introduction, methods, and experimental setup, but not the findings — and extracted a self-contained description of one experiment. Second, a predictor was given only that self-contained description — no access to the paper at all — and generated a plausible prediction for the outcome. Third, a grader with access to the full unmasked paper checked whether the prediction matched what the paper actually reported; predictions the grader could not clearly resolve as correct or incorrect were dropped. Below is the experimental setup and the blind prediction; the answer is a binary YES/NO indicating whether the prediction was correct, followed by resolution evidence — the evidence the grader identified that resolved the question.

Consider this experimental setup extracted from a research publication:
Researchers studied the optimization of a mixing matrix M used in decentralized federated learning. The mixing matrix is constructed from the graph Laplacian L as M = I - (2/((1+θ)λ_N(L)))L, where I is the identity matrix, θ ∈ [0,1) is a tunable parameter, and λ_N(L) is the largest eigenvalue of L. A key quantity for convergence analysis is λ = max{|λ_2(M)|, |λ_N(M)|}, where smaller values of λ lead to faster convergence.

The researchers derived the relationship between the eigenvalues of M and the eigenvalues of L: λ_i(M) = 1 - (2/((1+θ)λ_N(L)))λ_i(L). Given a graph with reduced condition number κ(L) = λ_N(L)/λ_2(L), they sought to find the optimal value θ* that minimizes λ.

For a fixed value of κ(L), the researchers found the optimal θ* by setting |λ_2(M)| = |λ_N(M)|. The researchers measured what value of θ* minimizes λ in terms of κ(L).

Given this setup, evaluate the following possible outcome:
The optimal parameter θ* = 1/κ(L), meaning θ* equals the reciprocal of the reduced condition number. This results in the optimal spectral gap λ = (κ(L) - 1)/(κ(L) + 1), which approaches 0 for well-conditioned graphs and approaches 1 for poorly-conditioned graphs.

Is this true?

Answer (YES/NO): YES